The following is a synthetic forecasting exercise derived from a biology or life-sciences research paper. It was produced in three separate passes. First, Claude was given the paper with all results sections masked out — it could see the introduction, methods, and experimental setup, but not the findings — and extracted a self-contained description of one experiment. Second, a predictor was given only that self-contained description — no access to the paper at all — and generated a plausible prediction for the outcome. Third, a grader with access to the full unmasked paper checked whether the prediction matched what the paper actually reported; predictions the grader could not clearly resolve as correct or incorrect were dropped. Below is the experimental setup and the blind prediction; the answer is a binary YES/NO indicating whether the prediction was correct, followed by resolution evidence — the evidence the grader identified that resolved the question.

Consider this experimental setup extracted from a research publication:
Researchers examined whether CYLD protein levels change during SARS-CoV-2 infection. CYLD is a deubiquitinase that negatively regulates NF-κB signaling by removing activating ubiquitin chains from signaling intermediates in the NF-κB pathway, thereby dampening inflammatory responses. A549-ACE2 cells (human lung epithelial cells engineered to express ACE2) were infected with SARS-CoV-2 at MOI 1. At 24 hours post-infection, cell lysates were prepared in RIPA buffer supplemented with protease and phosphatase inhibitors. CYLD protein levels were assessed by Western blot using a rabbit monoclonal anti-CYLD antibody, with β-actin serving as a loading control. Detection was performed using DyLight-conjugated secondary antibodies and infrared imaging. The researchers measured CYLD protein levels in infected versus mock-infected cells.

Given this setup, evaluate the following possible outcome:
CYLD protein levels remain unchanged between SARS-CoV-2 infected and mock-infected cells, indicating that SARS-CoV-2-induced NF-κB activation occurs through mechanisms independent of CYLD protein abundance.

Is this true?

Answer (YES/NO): NO